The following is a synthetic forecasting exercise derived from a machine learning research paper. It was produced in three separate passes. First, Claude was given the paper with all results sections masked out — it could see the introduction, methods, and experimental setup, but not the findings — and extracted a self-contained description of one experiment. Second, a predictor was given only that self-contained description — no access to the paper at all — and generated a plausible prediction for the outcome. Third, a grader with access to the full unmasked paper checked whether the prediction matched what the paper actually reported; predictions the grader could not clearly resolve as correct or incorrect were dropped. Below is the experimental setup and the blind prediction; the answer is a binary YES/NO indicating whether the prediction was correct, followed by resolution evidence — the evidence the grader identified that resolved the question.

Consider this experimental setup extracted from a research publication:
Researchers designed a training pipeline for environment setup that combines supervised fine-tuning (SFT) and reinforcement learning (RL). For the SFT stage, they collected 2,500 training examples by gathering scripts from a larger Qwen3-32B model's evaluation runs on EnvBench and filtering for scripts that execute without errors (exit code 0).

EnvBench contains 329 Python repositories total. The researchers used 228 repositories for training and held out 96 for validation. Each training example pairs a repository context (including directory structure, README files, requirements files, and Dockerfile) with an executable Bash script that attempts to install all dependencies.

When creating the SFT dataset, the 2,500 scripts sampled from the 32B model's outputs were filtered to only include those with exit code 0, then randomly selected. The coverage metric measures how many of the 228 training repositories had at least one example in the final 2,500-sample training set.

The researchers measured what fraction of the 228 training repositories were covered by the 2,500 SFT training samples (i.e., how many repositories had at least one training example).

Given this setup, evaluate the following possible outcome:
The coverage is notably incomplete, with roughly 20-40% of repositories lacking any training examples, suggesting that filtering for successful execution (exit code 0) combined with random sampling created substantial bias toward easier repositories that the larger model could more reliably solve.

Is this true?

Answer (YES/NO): NO